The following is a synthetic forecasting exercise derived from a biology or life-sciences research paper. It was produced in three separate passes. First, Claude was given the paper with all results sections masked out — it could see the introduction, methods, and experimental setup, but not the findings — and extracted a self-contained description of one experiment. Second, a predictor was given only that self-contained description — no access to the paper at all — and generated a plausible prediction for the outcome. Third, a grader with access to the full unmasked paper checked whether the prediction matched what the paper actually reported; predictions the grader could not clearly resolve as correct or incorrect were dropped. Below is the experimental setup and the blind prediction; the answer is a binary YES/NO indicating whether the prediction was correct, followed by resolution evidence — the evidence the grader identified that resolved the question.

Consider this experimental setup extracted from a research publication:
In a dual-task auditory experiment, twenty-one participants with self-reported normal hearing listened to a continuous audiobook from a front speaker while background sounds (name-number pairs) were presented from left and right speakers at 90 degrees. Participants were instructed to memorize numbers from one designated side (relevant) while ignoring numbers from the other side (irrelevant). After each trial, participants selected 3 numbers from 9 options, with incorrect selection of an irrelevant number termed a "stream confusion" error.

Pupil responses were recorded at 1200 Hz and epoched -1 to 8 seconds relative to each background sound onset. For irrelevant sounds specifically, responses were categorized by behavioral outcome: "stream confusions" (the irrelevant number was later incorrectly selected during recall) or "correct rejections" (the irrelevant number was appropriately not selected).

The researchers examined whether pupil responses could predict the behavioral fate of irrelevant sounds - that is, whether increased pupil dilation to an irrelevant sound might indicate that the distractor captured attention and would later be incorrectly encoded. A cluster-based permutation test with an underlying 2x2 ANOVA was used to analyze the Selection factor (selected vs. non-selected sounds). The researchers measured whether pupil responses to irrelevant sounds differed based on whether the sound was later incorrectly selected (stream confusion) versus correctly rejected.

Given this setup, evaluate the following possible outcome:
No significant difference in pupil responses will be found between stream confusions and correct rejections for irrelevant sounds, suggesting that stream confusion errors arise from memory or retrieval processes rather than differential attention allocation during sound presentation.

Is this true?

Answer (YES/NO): NO